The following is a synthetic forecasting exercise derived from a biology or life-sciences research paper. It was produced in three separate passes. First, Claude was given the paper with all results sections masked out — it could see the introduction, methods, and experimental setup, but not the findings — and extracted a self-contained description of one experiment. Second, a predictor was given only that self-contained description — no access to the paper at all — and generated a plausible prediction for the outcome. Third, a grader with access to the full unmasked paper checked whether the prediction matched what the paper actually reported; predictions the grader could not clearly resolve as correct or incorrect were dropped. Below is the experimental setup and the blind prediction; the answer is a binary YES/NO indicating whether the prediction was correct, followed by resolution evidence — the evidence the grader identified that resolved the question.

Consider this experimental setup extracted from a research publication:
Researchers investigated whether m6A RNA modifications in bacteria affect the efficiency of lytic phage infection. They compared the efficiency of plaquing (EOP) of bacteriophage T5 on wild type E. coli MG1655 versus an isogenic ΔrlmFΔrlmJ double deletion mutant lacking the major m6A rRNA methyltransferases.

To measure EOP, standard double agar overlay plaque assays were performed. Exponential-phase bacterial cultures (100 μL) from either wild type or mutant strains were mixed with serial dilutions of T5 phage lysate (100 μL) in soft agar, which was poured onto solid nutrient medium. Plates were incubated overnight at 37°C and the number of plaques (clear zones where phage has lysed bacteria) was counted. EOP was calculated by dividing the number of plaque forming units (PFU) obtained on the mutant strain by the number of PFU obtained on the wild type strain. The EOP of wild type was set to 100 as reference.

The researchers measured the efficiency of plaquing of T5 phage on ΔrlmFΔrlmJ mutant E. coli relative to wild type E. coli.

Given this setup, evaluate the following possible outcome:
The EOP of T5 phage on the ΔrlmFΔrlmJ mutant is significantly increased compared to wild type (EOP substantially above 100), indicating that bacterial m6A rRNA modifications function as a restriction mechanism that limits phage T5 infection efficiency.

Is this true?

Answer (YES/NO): NO